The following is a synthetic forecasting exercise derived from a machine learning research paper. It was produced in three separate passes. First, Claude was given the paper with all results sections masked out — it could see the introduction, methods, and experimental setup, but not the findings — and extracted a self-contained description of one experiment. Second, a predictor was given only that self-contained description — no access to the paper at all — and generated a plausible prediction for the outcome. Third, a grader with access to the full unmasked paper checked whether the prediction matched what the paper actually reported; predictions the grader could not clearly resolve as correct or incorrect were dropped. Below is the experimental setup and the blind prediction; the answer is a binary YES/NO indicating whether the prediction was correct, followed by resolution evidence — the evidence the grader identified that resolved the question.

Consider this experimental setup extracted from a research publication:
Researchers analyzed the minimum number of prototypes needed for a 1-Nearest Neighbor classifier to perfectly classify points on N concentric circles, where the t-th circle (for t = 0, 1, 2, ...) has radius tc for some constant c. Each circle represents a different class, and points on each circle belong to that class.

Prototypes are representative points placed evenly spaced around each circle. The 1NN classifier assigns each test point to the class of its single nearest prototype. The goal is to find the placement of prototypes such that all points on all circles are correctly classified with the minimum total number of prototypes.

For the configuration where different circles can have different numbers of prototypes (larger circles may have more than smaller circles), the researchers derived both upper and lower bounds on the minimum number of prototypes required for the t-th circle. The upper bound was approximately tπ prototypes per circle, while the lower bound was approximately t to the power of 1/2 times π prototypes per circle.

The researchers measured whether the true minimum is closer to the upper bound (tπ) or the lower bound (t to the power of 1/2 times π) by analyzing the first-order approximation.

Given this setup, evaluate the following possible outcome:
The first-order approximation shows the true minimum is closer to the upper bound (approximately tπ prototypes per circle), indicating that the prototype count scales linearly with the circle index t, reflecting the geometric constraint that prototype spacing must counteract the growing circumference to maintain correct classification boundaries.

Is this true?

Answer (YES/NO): YES